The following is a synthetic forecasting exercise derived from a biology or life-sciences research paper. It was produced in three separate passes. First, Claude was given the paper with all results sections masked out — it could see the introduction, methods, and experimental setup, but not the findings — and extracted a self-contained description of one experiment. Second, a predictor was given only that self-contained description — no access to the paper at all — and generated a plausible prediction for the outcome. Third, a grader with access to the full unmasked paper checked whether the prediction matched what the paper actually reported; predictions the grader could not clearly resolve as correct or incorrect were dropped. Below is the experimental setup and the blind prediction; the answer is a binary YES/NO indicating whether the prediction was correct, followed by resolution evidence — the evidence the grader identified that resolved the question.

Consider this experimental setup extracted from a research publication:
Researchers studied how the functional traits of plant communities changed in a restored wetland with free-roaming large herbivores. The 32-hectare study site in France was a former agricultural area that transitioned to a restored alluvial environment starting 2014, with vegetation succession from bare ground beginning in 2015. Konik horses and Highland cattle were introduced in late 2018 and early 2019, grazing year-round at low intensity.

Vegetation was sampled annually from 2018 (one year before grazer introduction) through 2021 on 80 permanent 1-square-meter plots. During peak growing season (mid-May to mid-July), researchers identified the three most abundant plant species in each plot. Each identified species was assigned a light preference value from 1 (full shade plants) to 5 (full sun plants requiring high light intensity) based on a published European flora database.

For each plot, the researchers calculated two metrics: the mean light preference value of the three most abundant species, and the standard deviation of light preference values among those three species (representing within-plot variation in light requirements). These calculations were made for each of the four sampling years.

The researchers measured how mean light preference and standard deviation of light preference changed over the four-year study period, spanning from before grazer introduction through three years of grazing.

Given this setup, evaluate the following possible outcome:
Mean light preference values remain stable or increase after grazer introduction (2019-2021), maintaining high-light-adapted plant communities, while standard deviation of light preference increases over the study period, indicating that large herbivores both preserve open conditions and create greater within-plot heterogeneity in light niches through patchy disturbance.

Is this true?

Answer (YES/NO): NO